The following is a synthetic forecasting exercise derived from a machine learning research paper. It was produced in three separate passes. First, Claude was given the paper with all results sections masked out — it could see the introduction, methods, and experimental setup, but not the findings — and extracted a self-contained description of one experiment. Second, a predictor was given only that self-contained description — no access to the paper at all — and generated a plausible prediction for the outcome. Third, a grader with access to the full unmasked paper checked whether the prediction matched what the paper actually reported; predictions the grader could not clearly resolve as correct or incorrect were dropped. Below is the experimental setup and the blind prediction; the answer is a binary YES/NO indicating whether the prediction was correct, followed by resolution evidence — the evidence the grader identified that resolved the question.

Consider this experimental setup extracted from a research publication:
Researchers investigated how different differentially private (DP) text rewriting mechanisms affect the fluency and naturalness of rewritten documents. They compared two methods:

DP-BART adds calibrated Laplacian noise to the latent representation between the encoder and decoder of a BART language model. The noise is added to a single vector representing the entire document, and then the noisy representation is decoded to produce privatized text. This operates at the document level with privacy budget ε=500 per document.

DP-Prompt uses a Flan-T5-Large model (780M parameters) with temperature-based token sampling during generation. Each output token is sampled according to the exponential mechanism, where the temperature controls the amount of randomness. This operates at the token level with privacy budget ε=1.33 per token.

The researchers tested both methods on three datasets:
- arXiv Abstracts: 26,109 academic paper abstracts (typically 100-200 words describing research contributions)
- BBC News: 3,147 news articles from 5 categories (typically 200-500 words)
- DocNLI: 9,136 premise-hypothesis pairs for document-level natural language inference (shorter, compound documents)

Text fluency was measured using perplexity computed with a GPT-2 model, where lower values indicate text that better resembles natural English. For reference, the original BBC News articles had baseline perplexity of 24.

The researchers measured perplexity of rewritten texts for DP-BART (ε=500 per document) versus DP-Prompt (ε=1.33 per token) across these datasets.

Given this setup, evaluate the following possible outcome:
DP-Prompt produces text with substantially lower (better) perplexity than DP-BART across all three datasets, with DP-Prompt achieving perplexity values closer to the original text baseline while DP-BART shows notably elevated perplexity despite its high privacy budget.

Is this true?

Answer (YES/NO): NO